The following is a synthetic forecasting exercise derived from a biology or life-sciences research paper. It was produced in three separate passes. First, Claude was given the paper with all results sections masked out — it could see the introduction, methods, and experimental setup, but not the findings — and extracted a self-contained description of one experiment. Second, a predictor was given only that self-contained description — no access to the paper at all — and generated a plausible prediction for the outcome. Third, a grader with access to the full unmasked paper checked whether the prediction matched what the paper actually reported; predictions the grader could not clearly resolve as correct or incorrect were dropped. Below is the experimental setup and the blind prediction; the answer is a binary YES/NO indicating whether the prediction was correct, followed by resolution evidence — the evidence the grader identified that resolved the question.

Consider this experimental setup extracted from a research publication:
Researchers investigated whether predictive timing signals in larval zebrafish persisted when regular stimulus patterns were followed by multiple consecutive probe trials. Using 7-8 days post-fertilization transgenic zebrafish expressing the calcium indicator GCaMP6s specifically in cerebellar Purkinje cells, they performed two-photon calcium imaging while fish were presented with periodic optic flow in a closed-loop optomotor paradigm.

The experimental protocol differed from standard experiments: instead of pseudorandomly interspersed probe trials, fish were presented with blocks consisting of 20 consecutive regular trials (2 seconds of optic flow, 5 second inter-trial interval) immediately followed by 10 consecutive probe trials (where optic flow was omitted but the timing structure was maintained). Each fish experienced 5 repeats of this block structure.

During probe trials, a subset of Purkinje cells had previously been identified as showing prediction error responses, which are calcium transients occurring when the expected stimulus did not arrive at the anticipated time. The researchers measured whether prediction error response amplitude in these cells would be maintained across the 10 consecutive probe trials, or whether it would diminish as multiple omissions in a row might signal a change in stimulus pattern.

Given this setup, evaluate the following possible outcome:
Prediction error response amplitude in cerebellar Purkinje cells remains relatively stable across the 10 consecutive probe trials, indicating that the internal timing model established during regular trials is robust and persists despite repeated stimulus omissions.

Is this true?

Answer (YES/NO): YES